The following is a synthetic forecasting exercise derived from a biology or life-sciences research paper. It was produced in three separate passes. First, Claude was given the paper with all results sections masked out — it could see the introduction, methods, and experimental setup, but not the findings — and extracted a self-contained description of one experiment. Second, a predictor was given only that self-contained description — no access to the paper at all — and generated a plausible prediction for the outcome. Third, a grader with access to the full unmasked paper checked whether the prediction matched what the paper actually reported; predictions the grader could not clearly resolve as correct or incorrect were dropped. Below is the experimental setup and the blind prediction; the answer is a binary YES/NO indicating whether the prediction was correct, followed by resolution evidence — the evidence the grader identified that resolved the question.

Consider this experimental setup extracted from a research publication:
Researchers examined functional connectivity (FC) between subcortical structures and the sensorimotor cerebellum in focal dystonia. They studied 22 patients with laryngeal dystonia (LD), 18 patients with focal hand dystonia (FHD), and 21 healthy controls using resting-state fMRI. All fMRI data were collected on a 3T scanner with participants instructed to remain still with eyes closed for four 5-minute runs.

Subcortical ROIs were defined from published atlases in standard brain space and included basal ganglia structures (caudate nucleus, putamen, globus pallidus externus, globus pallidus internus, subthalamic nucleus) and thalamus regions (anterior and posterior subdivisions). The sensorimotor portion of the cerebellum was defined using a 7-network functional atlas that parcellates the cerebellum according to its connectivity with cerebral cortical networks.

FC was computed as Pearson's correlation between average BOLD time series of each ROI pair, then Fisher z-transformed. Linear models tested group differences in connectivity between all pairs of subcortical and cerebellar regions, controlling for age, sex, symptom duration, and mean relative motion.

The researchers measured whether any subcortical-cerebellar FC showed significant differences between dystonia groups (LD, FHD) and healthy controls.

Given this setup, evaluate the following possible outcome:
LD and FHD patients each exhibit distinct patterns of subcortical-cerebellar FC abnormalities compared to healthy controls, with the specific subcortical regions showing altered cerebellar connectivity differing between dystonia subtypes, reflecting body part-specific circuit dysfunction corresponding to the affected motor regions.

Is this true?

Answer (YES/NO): NO